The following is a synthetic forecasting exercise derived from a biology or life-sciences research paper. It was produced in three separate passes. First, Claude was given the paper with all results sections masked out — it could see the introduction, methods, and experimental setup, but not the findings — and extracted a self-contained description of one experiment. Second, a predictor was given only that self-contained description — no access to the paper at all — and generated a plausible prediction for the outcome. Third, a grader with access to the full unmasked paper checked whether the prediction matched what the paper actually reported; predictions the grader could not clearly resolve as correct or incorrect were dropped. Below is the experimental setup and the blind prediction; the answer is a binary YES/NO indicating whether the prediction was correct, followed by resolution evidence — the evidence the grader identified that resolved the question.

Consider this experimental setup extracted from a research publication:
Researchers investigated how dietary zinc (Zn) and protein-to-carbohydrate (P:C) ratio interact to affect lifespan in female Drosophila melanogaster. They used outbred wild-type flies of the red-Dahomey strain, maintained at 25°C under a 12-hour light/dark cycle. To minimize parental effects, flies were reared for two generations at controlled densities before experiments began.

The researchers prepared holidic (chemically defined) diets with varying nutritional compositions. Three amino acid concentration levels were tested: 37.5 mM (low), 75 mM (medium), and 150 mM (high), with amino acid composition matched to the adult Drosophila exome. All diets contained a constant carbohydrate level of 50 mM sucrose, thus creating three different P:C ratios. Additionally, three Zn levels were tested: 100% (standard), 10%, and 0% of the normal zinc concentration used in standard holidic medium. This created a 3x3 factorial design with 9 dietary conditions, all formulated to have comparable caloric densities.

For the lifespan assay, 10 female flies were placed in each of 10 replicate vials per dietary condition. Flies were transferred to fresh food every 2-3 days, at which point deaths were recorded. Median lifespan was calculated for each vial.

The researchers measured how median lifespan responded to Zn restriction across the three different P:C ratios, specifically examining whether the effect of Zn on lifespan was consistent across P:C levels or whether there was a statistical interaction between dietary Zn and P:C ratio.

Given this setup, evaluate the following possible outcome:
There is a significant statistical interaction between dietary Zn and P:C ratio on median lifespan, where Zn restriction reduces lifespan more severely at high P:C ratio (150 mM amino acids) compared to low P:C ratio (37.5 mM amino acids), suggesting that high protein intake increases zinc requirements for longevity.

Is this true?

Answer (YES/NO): NO